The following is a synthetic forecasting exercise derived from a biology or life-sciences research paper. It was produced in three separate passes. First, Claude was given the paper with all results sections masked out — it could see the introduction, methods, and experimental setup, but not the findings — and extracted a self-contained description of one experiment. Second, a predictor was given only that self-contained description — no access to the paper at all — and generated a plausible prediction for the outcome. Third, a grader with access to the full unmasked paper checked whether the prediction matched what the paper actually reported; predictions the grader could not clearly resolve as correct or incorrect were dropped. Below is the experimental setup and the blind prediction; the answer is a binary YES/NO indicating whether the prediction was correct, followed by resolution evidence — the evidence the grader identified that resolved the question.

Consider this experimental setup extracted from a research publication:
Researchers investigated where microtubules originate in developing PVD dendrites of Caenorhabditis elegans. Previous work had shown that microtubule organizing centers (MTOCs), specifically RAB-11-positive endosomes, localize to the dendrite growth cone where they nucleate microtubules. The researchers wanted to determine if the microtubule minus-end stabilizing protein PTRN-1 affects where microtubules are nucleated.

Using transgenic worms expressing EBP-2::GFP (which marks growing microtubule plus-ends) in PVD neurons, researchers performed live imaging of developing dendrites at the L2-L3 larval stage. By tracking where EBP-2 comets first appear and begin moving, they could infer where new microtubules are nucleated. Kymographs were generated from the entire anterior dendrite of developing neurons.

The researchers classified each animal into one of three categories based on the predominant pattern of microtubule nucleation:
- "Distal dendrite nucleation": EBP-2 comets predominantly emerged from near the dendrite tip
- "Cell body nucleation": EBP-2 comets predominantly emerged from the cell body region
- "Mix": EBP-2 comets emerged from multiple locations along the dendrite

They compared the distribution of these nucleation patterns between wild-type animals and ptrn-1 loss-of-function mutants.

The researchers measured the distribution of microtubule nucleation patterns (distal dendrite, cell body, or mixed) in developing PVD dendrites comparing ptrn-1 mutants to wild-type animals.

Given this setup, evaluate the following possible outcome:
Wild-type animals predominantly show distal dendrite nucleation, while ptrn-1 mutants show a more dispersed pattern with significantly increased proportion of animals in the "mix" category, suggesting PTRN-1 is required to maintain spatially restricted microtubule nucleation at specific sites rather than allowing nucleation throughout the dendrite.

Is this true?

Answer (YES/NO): NO